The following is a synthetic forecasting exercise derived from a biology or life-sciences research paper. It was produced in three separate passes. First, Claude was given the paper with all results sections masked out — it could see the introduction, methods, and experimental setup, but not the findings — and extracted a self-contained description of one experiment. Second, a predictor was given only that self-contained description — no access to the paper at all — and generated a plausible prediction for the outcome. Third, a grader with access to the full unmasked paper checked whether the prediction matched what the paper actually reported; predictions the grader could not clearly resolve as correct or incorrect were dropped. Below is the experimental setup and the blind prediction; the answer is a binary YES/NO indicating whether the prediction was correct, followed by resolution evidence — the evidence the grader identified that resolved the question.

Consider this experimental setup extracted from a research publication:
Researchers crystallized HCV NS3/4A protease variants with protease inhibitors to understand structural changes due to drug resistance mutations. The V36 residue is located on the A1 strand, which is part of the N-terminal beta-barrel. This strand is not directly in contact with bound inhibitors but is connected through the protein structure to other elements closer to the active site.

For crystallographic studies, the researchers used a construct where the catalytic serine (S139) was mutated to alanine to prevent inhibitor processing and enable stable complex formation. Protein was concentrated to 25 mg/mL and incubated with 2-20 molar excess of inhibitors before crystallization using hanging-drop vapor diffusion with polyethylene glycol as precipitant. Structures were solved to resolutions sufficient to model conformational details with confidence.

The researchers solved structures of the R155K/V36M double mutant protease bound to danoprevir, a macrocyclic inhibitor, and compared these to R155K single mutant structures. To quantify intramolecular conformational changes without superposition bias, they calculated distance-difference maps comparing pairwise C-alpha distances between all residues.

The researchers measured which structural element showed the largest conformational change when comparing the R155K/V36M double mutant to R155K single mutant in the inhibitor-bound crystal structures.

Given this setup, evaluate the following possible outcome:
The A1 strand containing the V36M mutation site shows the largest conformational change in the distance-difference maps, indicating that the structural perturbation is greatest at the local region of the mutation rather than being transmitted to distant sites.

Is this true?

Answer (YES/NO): NO